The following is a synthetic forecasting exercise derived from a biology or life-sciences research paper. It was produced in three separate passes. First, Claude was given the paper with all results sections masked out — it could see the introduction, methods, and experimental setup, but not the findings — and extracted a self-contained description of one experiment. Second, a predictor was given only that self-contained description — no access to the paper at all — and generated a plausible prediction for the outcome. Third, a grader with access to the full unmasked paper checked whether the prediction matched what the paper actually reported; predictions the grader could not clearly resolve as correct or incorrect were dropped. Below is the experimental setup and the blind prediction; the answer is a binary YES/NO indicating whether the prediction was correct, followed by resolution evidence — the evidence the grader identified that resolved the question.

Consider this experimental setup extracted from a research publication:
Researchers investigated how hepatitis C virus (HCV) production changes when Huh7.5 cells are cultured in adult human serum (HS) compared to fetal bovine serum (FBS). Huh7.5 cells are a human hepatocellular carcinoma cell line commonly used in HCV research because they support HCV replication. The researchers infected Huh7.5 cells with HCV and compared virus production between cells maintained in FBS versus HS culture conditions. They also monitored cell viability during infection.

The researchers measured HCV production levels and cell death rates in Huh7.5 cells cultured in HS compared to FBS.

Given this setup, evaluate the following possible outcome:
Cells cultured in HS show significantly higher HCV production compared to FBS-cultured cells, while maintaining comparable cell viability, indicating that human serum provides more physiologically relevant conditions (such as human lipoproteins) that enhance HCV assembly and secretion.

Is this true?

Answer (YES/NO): YES